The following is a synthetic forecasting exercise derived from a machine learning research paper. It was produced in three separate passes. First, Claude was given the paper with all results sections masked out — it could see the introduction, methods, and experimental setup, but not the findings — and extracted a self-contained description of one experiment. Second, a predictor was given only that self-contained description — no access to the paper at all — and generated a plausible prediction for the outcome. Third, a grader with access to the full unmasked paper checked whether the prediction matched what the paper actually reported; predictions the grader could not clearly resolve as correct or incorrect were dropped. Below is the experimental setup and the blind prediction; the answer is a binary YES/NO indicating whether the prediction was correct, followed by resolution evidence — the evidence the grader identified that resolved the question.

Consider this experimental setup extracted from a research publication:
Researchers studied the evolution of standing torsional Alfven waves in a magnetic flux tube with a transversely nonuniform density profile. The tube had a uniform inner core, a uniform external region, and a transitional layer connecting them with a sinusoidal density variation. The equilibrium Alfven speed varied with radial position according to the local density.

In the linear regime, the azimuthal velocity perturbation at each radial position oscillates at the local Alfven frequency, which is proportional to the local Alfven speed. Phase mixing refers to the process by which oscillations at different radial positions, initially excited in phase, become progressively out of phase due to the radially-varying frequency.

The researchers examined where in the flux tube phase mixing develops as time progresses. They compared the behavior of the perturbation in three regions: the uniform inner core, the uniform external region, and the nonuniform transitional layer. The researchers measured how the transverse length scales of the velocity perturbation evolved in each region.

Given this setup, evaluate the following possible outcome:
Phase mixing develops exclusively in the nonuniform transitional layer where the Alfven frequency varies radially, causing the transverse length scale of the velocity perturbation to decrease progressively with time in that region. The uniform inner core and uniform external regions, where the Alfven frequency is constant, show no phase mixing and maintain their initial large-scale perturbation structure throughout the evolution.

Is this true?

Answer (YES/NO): YES